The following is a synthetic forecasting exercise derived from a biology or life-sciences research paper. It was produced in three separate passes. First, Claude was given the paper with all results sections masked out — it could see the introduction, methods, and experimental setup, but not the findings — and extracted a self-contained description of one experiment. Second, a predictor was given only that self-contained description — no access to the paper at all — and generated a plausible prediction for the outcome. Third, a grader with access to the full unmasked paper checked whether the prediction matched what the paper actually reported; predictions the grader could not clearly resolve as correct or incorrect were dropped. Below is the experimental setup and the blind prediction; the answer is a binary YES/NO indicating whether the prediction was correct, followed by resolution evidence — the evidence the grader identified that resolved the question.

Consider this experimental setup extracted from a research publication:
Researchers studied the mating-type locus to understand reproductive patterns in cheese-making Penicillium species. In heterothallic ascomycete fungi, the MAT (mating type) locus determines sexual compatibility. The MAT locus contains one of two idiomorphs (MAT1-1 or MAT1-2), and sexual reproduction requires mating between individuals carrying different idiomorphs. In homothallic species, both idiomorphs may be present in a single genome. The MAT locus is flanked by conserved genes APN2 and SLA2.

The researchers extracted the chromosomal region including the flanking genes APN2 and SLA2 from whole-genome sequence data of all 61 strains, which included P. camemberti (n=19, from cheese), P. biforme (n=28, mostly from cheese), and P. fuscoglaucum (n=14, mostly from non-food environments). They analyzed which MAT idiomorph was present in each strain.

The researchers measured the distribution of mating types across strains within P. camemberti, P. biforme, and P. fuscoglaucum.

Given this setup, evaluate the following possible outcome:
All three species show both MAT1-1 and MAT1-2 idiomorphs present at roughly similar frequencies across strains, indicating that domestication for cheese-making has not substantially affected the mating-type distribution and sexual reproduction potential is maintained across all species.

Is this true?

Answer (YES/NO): NO